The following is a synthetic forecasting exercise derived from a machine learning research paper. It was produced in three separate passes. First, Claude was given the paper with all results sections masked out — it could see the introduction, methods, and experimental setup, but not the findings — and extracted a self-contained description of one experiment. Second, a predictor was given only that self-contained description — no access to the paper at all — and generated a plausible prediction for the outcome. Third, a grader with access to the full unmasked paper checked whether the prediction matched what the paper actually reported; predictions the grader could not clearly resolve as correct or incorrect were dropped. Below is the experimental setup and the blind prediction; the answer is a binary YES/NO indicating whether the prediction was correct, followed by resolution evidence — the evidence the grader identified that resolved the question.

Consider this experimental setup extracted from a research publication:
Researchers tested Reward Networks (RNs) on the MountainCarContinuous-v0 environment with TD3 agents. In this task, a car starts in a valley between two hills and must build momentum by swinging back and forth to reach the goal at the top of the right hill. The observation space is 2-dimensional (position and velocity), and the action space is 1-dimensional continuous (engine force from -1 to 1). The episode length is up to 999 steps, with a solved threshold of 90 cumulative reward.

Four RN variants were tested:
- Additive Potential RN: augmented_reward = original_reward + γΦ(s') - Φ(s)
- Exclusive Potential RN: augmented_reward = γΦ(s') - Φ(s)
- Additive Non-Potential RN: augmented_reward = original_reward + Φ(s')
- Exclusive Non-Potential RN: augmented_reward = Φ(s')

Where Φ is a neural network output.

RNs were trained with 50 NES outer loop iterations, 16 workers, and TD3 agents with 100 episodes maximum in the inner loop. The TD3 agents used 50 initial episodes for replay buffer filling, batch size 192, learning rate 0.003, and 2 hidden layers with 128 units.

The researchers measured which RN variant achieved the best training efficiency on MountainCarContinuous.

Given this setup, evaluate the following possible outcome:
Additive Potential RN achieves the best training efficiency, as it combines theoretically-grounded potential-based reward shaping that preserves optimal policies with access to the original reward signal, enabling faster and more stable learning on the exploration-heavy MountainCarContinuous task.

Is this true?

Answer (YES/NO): NO